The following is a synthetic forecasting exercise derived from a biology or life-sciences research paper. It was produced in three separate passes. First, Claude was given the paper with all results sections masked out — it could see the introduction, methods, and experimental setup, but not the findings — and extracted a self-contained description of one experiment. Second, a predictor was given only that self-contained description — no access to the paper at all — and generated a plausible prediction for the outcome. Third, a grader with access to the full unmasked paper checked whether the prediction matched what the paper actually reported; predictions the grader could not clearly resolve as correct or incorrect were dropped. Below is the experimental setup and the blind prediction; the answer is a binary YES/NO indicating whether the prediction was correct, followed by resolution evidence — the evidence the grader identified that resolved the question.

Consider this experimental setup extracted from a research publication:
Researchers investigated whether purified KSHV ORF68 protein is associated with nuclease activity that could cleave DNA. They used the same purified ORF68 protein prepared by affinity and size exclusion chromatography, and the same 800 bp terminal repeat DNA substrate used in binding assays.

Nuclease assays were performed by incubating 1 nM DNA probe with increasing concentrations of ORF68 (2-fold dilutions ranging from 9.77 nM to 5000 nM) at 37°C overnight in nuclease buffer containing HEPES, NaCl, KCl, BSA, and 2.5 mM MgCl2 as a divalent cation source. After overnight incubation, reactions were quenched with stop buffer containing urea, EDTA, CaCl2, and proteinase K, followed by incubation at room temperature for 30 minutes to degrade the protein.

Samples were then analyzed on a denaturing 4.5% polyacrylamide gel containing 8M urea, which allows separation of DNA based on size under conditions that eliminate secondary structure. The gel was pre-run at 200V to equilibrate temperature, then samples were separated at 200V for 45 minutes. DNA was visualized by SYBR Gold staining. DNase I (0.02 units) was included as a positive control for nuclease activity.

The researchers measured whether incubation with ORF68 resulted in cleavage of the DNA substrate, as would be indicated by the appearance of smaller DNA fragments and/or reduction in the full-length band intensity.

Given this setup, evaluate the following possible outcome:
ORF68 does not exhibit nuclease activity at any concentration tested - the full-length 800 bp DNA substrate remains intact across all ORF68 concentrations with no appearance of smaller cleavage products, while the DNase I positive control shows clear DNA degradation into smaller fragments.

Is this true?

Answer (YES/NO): NO